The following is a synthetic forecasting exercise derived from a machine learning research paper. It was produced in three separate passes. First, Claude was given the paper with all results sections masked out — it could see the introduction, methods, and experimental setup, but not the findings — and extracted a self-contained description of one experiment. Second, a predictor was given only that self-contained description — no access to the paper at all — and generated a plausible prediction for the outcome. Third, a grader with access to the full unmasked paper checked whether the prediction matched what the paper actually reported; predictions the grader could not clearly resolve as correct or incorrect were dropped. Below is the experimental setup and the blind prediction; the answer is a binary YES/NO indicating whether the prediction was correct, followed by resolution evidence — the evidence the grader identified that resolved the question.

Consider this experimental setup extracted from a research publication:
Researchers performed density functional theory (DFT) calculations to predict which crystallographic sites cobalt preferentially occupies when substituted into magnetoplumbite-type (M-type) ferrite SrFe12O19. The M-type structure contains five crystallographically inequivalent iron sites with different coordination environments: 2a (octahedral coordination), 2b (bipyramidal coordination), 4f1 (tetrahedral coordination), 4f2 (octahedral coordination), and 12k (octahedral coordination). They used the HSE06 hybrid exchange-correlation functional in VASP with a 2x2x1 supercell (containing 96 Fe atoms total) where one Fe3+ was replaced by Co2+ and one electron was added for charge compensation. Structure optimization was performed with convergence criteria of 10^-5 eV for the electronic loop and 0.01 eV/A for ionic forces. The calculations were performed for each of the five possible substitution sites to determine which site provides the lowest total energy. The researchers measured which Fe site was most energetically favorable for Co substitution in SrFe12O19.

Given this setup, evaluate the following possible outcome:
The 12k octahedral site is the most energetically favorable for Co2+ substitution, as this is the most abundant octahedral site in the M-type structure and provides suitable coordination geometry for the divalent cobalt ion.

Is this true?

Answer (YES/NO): NO